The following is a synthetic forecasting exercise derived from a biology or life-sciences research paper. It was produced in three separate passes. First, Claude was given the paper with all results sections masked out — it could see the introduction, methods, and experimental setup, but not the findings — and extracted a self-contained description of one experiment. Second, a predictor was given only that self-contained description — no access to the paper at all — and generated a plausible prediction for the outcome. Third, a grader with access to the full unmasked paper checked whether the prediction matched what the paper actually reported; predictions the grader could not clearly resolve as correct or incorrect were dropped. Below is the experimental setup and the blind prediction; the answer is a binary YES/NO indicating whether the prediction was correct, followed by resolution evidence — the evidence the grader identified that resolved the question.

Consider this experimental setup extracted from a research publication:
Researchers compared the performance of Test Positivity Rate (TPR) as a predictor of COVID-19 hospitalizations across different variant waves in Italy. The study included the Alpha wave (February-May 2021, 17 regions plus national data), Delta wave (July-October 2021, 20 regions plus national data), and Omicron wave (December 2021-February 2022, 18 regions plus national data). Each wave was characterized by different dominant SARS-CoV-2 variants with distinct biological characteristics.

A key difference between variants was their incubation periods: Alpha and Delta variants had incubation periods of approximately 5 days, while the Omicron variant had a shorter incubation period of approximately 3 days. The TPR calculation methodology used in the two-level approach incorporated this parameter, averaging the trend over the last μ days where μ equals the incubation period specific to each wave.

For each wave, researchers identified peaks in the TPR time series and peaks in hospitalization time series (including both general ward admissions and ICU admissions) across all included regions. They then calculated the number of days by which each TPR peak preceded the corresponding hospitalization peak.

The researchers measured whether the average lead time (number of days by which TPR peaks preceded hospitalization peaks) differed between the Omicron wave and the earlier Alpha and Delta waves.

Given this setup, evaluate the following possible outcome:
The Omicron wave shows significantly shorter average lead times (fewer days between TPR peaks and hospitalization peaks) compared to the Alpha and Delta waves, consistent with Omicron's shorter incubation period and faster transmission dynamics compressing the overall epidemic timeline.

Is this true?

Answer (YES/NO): NO